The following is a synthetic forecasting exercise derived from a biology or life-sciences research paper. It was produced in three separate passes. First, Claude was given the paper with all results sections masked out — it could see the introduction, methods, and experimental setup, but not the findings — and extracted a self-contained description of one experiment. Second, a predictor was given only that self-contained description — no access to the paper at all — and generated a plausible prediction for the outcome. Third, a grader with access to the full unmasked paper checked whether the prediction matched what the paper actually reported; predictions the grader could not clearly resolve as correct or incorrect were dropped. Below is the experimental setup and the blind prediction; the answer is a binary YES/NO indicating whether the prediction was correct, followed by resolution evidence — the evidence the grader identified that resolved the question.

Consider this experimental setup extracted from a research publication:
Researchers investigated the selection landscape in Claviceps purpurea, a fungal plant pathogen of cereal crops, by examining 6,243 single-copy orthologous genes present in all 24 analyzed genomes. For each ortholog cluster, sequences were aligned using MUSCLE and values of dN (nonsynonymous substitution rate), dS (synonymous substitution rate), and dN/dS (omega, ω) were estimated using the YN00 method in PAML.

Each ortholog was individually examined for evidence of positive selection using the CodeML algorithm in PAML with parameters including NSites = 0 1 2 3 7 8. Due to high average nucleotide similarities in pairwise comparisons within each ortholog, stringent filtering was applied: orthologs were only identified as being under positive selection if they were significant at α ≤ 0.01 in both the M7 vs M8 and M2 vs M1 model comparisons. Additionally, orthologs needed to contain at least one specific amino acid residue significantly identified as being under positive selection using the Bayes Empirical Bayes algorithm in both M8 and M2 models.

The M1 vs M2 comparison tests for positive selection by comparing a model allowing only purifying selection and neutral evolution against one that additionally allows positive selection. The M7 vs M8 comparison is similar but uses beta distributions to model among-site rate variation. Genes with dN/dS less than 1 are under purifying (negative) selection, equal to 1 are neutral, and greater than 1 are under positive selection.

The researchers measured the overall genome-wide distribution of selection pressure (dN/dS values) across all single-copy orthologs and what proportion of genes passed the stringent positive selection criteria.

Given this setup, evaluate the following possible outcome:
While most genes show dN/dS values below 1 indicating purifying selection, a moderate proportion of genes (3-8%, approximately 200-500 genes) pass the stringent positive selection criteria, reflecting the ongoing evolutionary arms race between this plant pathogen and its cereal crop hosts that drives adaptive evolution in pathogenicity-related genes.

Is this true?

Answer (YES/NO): NO